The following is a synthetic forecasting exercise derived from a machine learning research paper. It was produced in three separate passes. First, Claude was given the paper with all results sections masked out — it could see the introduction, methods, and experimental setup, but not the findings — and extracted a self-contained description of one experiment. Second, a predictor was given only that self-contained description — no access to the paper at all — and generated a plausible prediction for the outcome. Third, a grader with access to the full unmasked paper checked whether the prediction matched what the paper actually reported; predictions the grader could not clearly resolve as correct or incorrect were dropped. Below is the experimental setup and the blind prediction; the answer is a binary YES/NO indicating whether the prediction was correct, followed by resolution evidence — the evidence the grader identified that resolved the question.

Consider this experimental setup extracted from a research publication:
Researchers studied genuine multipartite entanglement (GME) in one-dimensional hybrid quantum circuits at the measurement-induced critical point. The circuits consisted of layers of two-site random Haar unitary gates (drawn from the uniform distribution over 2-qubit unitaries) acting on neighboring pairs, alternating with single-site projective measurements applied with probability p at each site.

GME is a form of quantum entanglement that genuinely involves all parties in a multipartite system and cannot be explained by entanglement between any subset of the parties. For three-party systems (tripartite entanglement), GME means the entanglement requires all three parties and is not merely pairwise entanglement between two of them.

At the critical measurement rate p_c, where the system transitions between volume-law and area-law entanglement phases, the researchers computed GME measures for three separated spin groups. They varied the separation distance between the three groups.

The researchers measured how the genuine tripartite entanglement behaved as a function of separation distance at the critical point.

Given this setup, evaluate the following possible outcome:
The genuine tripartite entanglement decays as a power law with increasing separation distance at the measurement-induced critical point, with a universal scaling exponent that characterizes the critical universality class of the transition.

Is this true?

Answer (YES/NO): YES